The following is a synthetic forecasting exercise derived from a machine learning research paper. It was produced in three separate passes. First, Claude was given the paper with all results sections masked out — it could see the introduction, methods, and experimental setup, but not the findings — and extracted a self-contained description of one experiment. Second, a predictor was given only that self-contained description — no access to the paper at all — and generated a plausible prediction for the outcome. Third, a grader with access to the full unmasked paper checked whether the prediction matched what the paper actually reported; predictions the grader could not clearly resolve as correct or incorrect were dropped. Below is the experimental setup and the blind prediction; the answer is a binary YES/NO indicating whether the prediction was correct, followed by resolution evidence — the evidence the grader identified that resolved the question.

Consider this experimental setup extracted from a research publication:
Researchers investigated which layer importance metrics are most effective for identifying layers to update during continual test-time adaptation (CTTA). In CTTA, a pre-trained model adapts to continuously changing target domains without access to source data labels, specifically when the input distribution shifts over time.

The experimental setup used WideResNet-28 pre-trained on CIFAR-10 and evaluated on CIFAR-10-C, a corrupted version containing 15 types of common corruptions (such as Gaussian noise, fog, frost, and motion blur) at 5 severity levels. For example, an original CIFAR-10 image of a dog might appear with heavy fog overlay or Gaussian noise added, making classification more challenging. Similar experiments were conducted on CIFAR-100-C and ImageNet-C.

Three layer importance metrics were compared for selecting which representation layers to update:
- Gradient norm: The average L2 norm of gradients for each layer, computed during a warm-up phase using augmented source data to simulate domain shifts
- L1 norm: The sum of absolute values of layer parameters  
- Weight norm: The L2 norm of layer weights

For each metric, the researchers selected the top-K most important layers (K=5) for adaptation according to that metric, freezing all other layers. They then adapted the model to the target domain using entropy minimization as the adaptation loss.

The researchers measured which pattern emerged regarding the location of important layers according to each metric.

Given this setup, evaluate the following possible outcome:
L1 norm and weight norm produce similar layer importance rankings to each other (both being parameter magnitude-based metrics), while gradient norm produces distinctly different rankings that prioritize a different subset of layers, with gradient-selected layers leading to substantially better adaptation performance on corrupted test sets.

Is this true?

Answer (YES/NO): NO